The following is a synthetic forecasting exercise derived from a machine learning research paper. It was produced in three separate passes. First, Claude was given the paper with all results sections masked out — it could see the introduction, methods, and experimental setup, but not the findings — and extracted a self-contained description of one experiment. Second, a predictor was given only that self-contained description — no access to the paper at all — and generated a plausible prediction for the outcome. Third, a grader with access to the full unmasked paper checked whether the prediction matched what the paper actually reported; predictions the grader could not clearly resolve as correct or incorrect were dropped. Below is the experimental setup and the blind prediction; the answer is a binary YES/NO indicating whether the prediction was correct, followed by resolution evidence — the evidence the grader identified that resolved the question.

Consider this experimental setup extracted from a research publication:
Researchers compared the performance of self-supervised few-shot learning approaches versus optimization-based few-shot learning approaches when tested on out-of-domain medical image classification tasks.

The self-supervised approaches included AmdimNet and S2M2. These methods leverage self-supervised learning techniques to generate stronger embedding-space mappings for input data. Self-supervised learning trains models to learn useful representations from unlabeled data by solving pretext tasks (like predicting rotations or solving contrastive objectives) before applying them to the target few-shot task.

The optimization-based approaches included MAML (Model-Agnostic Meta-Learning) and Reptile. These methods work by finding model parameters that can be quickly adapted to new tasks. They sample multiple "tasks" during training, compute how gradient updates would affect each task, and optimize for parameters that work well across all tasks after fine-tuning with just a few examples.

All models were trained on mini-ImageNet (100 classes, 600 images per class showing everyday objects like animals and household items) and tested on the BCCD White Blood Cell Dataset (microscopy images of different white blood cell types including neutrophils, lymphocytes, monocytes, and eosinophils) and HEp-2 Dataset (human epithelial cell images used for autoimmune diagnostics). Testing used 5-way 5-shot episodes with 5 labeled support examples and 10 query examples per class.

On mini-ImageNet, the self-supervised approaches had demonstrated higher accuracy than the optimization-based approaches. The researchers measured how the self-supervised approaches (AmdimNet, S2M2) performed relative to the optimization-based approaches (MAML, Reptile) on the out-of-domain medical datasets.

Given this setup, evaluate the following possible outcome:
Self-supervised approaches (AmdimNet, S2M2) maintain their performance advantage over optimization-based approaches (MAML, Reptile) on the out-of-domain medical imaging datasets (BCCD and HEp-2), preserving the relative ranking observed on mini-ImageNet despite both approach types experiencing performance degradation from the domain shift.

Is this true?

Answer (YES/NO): NO